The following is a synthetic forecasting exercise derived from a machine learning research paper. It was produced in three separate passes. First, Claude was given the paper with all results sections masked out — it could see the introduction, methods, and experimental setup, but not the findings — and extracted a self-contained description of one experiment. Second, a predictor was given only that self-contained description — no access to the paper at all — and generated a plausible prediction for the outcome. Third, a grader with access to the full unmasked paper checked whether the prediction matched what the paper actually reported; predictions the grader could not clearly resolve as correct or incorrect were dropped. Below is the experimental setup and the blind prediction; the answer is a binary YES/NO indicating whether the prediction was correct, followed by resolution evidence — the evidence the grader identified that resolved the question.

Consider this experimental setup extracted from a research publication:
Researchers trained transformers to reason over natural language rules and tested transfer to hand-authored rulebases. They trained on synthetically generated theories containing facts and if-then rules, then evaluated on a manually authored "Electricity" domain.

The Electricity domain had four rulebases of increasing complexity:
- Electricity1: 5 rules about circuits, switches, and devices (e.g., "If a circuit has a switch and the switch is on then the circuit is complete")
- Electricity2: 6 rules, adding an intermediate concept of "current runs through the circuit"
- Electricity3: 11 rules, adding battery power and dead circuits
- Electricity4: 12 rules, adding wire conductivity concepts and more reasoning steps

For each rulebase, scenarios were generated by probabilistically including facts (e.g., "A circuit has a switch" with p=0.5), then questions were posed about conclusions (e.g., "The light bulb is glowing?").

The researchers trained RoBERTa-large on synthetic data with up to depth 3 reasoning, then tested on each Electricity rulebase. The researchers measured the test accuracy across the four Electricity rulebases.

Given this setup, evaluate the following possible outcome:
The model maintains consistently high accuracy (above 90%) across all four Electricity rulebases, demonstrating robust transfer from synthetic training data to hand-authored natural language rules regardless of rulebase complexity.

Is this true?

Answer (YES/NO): NO